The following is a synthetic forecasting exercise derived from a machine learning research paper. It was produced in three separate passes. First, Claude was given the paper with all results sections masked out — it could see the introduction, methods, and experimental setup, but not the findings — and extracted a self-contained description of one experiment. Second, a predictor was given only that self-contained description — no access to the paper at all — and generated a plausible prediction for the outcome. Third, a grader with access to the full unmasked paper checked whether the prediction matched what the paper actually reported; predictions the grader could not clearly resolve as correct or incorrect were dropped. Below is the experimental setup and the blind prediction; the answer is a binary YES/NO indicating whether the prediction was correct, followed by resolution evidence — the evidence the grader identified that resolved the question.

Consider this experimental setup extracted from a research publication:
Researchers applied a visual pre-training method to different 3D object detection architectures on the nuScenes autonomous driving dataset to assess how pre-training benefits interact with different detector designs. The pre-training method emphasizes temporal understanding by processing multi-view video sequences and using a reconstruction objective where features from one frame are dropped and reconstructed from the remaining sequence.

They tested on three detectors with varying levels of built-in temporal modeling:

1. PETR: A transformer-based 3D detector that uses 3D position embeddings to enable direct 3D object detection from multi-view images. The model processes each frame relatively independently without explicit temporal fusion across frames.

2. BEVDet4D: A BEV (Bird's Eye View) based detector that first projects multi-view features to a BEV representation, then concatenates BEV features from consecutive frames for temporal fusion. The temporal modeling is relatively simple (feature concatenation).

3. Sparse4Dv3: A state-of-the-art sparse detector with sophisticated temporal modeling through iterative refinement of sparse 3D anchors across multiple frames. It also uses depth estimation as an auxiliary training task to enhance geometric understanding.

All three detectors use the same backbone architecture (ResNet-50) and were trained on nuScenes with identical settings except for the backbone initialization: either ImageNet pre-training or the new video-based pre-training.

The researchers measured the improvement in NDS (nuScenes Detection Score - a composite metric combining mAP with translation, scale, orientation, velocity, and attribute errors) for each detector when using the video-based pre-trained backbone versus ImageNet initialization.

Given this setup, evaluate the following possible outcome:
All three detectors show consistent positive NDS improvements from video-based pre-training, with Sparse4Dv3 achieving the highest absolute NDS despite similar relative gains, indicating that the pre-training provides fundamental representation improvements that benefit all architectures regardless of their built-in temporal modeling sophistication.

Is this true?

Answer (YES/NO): NO